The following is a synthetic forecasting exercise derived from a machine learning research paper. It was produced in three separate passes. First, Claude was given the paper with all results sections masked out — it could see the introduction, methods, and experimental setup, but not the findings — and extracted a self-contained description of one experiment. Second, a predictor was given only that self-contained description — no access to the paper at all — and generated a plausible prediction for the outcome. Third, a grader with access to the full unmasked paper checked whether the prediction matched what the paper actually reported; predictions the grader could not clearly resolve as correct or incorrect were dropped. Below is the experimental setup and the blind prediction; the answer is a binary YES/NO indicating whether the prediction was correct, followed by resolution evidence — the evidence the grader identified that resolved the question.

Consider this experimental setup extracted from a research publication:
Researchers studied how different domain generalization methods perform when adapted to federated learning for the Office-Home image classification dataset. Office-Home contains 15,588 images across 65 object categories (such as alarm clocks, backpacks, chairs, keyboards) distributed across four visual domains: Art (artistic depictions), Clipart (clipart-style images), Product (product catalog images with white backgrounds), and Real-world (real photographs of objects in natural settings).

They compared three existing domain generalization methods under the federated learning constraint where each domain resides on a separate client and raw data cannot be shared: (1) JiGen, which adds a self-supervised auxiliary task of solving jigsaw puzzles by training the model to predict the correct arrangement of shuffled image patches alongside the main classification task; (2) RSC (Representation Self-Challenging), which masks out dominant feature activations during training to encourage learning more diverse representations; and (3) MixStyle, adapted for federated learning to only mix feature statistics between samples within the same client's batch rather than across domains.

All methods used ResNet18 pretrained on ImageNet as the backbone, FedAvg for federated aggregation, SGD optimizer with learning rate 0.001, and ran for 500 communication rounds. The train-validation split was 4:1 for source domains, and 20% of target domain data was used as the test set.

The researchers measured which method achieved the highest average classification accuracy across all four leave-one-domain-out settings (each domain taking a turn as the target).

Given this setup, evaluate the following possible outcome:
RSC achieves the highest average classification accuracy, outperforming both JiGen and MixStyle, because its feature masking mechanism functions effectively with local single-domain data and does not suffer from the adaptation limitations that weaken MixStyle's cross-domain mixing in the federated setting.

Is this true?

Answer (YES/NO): NO